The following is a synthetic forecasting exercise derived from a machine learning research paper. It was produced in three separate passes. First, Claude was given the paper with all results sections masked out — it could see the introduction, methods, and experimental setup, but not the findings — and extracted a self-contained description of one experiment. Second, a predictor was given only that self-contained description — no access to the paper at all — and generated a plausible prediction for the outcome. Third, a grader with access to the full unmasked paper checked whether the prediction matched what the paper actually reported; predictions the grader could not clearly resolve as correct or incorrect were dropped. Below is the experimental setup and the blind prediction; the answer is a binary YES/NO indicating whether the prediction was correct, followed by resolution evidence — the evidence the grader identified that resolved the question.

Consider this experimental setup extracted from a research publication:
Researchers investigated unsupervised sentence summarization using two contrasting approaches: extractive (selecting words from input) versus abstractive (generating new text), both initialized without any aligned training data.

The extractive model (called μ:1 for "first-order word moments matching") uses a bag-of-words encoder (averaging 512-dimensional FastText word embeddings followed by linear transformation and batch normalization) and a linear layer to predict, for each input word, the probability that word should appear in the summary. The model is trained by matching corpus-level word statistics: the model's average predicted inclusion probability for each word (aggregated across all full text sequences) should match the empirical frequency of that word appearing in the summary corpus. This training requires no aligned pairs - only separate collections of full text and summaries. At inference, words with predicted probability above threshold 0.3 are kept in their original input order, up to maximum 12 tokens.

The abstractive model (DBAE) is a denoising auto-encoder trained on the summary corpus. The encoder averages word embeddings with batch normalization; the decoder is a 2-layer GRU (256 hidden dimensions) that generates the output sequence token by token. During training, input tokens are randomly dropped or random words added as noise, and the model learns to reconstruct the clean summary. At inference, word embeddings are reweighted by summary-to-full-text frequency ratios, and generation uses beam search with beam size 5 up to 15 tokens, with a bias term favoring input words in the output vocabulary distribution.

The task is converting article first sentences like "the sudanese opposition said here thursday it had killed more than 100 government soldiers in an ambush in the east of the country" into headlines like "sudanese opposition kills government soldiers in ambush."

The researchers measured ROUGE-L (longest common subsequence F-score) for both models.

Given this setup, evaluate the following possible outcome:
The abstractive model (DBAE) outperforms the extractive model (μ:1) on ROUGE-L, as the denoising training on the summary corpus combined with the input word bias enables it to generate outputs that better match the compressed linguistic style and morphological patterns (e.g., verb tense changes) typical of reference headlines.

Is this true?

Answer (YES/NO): NO